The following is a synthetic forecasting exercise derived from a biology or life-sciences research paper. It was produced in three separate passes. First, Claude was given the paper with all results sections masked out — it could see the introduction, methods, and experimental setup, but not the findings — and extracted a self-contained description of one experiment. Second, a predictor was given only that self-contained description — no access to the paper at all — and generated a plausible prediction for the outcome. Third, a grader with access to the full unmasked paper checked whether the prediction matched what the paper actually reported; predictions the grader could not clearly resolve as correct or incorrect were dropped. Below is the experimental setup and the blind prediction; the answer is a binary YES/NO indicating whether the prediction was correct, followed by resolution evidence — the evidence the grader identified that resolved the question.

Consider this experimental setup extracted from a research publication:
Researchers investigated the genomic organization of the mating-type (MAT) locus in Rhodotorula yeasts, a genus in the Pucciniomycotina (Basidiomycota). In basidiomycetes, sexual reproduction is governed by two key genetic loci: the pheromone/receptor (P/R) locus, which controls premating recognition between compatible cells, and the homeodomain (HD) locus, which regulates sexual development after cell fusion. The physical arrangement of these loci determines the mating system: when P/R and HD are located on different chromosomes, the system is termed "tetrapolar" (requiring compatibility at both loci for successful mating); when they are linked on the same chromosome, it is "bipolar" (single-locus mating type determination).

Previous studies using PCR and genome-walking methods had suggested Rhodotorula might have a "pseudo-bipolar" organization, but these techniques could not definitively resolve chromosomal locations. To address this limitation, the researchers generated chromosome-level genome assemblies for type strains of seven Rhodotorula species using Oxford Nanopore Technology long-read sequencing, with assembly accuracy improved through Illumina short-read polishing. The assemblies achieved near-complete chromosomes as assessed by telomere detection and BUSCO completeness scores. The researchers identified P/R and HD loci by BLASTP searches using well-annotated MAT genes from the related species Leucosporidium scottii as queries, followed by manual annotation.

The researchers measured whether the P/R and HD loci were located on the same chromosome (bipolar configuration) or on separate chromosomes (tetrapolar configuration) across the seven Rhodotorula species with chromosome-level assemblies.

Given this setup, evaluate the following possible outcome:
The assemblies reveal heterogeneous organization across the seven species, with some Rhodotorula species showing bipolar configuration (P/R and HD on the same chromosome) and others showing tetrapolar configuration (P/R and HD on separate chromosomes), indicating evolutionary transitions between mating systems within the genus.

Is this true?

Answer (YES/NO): NO